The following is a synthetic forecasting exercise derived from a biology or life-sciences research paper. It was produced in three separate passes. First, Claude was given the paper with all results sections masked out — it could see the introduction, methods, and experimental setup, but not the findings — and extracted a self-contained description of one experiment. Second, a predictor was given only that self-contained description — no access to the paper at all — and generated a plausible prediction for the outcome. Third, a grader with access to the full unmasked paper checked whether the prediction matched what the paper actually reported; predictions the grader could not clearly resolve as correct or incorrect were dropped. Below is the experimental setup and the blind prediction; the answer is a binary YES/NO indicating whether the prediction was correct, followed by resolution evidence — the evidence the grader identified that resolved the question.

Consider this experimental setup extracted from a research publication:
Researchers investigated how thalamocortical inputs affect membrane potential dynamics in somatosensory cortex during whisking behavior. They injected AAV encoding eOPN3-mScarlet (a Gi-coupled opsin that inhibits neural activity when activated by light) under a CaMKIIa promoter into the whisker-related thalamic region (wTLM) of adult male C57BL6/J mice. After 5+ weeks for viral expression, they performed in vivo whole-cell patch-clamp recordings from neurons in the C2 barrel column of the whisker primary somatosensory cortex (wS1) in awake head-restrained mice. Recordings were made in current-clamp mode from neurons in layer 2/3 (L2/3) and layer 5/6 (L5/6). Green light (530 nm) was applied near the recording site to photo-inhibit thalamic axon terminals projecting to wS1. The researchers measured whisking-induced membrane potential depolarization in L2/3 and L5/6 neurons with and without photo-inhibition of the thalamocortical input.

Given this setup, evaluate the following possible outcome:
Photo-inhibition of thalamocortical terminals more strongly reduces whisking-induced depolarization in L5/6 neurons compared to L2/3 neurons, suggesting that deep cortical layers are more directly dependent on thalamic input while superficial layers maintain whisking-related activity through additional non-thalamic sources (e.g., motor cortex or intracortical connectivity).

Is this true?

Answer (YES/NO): NO